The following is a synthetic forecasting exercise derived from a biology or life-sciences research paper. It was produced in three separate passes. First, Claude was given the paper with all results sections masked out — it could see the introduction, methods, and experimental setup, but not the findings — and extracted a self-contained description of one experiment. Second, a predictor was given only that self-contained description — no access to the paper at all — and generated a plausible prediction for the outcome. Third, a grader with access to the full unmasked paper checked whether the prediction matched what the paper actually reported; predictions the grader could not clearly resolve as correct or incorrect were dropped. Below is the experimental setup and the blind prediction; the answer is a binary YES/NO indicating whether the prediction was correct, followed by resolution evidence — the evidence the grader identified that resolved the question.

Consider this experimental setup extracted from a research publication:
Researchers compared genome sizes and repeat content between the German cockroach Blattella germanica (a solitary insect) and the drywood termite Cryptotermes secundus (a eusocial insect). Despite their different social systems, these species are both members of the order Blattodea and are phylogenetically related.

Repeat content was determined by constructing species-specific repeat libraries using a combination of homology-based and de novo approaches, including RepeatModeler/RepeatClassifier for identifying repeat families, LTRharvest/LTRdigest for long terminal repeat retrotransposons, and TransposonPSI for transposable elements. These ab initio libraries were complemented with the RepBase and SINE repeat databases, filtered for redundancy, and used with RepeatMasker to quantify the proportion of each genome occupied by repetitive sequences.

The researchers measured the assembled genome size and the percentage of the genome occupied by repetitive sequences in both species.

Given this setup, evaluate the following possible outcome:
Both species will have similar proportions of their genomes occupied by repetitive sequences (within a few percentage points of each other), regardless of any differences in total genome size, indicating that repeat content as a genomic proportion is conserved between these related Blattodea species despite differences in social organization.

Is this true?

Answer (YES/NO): YES